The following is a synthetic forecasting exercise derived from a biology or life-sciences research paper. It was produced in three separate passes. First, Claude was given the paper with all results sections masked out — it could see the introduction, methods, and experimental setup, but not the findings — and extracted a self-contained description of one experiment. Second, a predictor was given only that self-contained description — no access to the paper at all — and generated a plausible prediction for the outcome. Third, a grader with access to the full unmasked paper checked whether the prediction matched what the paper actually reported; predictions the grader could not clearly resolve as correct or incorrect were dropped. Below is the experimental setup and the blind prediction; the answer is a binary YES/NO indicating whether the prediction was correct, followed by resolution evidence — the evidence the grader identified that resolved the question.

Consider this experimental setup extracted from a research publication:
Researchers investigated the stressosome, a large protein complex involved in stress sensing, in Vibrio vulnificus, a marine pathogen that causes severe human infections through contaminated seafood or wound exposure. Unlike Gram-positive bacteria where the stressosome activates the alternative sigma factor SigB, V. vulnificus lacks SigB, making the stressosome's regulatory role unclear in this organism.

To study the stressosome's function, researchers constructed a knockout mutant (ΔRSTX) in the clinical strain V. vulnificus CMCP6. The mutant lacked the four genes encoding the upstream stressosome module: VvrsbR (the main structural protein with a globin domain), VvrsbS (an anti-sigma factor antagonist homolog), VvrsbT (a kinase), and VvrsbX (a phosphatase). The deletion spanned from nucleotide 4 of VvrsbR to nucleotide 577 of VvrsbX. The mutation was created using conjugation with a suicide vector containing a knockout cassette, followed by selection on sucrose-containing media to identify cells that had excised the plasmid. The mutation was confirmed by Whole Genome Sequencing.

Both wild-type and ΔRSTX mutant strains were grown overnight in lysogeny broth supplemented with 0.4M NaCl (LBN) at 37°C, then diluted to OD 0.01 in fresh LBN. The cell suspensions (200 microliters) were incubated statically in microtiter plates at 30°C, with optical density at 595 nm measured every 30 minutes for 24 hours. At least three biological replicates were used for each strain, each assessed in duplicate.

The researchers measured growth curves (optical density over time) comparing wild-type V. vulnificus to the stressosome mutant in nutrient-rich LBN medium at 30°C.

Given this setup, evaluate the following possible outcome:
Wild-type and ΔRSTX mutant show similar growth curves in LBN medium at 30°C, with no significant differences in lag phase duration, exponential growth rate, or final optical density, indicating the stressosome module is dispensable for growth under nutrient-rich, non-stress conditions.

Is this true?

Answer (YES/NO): YES